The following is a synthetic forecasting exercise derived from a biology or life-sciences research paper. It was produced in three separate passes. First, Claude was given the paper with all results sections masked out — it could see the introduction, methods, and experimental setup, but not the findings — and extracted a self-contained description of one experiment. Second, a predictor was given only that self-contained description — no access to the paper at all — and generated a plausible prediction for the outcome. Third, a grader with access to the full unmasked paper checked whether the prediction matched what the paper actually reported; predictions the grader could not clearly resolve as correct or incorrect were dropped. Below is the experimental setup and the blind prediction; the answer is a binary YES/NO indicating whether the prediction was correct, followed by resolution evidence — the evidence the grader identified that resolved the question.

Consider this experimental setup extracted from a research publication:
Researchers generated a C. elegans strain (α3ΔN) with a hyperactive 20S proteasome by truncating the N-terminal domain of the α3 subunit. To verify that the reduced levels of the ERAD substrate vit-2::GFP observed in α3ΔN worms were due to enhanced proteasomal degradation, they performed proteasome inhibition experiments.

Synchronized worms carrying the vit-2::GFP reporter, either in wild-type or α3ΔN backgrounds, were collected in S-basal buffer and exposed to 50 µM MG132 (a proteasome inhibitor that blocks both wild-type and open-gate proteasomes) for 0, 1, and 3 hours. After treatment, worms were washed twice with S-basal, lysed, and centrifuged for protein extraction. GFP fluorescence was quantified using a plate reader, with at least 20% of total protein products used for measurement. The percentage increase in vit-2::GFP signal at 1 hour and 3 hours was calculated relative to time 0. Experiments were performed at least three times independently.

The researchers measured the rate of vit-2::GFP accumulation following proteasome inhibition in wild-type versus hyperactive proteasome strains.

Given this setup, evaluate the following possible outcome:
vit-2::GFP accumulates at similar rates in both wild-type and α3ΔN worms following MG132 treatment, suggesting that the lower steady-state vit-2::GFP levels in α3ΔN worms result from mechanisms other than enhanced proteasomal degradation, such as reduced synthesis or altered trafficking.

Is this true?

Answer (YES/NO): NO